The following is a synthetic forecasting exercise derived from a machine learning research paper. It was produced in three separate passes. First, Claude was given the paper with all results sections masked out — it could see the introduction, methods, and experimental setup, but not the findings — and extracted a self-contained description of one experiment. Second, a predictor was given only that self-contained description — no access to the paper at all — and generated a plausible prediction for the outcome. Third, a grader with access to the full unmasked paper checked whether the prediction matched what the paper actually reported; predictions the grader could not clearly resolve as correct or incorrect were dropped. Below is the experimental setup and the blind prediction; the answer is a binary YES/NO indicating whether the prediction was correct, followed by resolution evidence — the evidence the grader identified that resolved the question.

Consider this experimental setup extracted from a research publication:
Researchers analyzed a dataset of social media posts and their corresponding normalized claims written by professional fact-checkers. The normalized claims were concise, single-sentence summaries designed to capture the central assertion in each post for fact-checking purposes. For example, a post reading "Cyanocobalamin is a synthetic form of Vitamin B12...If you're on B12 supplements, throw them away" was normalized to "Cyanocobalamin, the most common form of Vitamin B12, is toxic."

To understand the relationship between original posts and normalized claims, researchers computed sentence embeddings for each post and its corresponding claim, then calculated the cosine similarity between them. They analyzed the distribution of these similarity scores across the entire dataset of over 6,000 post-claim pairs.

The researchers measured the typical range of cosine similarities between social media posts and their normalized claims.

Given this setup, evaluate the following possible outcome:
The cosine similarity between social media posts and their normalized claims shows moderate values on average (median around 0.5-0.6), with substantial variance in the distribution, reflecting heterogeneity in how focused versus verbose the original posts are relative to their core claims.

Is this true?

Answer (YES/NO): NO